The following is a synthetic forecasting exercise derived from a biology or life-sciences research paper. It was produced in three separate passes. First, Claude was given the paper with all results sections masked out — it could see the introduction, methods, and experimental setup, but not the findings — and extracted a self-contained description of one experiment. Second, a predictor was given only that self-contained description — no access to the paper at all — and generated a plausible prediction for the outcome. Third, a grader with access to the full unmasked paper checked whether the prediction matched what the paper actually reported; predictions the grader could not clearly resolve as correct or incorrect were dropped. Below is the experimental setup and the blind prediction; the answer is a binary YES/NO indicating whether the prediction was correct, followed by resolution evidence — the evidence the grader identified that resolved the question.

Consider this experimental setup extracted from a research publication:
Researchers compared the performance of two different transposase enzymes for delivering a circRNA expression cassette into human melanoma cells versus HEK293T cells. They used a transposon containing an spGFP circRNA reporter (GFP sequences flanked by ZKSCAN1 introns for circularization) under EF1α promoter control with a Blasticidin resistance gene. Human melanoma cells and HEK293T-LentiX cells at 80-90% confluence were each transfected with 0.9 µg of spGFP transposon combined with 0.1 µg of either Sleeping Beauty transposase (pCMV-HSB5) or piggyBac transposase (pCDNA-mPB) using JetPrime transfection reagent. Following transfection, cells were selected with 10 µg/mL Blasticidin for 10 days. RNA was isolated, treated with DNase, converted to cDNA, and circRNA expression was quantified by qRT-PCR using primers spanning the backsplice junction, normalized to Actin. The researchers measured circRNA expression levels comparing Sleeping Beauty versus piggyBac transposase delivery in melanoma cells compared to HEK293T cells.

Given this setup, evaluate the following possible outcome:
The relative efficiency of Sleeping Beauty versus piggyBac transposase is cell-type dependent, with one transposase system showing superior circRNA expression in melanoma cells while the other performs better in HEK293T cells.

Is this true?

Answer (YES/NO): NO